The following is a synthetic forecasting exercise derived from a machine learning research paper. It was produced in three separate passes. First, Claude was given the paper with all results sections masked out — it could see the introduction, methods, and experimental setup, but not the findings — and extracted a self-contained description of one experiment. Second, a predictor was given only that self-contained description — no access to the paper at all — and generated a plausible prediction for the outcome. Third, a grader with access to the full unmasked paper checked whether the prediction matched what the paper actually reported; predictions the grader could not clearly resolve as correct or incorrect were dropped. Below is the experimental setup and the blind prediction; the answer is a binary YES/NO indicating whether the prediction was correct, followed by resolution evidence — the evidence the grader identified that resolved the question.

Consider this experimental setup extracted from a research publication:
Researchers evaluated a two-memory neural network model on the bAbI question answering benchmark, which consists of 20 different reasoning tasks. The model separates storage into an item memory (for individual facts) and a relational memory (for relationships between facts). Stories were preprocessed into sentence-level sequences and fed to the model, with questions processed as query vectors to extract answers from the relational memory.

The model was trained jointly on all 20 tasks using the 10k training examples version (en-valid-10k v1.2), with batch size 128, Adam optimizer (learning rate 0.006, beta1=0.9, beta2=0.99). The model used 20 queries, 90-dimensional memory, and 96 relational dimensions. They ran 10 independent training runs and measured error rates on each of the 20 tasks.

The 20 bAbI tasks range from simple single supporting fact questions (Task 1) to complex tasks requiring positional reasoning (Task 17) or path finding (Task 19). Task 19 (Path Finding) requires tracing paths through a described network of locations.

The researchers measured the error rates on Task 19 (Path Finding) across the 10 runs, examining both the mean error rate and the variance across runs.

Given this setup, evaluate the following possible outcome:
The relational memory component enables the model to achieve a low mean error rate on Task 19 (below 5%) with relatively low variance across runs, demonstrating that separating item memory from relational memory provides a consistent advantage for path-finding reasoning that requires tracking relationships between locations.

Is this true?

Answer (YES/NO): NO